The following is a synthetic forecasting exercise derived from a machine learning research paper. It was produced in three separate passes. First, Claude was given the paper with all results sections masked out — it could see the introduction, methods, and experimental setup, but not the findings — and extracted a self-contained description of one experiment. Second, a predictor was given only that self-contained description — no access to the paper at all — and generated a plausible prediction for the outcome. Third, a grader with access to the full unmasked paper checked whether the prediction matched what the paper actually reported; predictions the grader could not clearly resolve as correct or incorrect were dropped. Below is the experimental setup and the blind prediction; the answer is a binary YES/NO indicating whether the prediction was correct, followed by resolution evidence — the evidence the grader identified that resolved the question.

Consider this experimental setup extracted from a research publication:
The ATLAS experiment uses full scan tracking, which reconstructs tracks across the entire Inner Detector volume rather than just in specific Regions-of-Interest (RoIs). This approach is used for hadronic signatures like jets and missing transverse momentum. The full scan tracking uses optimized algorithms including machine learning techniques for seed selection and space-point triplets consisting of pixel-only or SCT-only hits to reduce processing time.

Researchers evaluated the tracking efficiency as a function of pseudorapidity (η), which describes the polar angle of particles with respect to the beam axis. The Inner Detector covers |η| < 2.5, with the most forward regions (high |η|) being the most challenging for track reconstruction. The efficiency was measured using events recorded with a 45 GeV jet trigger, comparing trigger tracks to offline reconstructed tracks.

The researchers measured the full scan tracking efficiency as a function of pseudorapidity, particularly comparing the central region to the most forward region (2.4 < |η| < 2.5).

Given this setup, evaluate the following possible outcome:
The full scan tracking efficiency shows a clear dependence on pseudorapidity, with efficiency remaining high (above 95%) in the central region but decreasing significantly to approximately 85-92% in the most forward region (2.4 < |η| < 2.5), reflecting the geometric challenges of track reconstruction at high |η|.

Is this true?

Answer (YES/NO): YES